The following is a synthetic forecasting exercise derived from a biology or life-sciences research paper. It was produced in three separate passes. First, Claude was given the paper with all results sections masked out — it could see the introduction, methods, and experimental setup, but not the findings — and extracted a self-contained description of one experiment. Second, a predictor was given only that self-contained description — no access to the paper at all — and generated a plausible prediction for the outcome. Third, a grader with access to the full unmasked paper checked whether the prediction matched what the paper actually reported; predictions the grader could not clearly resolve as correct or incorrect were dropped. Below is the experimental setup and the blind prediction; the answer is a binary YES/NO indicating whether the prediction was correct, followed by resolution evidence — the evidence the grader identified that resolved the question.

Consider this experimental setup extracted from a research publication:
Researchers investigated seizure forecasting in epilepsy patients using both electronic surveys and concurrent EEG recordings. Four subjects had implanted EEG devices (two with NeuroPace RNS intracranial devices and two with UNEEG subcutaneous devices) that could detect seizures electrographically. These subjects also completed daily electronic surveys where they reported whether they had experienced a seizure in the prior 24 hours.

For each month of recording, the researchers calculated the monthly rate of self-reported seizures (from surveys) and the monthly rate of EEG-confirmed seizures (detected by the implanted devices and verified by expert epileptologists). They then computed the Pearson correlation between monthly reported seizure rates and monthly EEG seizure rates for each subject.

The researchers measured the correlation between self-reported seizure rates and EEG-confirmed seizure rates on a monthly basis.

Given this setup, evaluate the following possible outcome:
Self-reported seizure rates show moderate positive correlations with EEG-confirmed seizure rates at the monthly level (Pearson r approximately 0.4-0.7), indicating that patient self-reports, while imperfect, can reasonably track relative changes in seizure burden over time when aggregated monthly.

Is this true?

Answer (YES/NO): NO